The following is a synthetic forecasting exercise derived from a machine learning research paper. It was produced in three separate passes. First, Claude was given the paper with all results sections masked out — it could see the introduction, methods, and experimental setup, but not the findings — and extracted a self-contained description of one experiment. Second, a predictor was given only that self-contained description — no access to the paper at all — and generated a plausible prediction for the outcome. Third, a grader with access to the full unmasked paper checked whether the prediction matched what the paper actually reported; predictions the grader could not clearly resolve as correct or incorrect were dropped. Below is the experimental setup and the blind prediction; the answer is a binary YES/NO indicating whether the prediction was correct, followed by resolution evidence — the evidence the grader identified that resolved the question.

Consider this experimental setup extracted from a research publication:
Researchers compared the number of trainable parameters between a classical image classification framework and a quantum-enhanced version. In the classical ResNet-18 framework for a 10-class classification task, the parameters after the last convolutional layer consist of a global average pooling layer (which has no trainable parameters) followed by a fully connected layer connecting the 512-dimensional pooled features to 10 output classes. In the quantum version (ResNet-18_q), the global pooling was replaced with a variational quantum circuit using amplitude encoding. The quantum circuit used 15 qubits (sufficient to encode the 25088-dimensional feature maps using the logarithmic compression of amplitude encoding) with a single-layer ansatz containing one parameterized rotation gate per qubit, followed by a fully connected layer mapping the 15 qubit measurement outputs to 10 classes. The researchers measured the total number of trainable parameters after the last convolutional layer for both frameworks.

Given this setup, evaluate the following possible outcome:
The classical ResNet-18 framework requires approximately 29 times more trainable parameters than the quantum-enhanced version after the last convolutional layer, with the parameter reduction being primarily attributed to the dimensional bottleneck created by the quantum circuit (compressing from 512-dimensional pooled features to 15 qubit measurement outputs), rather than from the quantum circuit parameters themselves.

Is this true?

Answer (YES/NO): NO